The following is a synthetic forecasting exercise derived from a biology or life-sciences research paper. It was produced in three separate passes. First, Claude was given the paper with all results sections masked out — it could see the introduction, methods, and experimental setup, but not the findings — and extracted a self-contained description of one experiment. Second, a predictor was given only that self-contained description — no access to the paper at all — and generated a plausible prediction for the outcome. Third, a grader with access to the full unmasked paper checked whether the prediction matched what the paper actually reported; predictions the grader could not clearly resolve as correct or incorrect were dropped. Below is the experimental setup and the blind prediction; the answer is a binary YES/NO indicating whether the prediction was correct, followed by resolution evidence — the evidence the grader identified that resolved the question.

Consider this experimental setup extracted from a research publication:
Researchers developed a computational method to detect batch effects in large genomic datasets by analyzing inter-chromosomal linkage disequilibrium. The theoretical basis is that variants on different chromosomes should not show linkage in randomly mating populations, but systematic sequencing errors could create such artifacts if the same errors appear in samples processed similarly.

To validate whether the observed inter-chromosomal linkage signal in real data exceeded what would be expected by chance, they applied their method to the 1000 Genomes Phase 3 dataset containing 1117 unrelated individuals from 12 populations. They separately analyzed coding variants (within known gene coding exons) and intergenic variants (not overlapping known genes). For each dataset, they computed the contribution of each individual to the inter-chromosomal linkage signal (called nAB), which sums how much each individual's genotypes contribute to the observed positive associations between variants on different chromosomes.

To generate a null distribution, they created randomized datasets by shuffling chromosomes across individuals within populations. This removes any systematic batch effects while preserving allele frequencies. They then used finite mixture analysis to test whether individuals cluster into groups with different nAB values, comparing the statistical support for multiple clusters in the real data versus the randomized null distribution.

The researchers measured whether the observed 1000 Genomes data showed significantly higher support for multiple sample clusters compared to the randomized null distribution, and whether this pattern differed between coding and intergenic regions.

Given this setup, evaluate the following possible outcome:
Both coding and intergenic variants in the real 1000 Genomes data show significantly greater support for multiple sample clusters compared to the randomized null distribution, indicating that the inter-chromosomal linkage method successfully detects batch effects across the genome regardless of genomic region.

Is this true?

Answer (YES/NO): YES